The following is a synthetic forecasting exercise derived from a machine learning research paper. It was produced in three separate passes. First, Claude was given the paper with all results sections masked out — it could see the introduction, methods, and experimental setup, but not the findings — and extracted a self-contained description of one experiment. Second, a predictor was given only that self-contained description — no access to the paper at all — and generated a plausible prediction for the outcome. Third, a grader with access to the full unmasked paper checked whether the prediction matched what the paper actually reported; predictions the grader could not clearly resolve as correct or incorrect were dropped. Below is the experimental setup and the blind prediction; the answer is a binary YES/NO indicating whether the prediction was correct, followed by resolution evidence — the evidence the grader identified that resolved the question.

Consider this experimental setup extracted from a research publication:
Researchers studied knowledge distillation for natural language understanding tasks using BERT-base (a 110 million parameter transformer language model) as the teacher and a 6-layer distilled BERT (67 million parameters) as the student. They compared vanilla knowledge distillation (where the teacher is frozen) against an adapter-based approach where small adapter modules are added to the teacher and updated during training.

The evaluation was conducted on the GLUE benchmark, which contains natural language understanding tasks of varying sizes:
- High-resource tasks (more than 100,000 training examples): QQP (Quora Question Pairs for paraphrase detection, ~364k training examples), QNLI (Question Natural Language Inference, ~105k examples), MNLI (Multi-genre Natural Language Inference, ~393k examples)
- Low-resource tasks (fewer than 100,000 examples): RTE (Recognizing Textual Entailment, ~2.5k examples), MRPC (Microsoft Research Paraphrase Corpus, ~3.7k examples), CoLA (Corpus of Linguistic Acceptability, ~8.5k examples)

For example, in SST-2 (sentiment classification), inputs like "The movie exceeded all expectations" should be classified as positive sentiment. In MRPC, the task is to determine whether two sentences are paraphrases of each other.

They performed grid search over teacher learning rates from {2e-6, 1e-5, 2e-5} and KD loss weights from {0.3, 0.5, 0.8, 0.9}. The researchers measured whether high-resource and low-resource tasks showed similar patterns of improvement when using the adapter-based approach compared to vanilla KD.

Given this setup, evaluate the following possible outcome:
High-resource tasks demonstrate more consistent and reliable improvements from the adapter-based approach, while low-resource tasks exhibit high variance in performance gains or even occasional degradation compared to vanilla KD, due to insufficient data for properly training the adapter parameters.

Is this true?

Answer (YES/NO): NO